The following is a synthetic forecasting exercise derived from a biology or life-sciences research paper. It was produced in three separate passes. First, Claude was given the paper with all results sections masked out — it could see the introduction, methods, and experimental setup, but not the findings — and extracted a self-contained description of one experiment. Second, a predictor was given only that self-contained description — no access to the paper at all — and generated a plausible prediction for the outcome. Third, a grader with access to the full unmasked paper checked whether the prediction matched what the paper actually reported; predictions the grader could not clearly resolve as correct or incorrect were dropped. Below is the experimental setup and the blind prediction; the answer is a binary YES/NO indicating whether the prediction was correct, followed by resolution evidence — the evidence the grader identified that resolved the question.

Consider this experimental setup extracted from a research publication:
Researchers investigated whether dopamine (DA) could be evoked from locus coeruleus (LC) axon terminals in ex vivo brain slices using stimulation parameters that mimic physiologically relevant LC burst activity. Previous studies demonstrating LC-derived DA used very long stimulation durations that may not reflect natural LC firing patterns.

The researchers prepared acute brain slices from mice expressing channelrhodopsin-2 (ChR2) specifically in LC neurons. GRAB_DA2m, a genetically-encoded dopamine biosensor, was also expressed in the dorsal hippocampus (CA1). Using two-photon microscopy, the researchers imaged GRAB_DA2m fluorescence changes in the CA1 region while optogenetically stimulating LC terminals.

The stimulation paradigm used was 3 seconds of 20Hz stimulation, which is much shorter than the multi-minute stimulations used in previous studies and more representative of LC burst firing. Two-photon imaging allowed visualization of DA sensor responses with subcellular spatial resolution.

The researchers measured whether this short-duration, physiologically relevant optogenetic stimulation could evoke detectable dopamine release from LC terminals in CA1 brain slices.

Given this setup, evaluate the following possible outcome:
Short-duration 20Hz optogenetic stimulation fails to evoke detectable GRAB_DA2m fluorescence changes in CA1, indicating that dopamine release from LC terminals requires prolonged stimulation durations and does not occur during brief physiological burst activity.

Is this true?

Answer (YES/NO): NO